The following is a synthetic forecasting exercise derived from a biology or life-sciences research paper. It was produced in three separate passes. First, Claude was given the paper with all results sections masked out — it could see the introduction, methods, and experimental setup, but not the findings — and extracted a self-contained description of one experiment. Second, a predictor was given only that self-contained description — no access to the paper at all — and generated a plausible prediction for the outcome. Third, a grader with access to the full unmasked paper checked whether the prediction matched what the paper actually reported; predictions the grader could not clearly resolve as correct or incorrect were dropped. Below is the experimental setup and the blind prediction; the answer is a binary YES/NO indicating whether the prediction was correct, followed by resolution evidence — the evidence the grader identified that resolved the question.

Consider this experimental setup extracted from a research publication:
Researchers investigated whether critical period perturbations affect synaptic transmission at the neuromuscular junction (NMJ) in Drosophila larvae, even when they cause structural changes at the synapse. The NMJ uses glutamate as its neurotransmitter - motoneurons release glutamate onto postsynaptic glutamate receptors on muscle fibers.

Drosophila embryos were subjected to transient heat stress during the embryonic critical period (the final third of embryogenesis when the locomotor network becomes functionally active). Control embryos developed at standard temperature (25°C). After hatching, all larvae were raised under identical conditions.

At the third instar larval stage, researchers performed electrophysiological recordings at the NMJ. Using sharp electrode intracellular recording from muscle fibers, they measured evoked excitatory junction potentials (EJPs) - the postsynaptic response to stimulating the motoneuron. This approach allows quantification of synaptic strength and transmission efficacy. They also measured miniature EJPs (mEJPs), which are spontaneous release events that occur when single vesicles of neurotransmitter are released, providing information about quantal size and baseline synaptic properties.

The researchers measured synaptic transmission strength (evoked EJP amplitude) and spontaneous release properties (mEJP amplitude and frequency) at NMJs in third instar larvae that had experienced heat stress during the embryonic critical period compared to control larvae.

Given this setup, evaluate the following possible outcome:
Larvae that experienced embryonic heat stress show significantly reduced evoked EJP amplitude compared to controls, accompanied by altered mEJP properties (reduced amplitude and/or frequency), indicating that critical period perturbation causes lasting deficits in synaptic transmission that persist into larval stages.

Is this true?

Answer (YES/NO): NO